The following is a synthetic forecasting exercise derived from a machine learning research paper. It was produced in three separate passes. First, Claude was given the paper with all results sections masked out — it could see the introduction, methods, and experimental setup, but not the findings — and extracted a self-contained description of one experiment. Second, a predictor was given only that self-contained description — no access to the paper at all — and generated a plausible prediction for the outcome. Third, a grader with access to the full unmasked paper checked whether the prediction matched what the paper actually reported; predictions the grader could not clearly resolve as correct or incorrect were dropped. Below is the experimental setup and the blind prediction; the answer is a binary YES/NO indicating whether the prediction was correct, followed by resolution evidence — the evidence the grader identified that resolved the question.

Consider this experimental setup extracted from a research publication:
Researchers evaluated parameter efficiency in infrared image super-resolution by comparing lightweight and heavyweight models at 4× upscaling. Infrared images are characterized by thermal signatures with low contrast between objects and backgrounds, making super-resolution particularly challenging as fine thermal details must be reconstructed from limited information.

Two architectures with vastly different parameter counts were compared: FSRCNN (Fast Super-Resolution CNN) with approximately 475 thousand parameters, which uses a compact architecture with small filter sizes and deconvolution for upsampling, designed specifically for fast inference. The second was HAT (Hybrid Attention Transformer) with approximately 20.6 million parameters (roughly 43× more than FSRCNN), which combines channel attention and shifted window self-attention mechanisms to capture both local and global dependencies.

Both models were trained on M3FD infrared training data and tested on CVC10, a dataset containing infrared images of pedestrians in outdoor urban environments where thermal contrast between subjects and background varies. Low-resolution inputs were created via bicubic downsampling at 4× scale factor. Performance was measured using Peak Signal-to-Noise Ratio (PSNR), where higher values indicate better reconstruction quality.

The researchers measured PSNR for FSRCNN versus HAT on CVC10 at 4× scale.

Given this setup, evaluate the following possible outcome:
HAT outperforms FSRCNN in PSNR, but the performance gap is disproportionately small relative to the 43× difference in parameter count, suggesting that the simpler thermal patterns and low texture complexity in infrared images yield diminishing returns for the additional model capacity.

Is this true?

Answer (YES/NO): YES